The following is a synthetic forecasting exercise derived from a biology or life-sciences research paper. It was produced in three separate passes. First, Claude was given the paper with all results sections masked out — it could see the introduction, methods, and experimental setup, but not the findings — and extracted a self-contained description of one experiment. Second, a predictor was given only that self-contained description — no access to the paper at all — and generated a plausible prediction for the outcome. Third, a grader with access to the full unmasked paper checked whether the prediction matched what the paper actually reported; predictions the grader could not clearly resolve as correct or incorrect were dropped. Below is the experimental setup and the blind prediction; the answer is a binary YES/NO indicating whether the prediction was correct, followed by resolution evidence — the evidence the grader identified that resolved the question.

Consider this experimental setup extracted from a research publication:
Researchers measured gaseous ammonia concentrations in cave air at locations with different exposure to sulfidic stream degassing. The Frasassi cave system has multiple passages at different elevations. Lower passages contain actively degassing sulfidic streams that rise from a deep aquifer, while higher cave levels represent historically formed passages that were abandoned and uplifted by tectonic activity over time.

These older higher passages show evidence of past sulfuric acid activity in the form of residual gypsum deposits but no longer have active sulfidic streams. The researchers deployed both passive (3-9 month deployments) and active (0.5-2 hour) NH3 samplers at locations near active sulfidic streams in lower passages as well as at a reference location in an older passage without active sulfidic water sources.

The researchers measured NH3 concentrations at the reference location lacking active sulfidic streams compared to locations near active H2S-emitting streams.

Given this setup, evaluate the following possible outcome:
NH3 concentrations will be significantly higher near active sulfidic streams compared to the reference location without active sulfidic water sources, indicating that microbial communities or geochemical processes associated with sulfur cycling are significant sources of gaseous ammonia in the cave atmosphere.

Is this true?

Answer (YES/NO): NO